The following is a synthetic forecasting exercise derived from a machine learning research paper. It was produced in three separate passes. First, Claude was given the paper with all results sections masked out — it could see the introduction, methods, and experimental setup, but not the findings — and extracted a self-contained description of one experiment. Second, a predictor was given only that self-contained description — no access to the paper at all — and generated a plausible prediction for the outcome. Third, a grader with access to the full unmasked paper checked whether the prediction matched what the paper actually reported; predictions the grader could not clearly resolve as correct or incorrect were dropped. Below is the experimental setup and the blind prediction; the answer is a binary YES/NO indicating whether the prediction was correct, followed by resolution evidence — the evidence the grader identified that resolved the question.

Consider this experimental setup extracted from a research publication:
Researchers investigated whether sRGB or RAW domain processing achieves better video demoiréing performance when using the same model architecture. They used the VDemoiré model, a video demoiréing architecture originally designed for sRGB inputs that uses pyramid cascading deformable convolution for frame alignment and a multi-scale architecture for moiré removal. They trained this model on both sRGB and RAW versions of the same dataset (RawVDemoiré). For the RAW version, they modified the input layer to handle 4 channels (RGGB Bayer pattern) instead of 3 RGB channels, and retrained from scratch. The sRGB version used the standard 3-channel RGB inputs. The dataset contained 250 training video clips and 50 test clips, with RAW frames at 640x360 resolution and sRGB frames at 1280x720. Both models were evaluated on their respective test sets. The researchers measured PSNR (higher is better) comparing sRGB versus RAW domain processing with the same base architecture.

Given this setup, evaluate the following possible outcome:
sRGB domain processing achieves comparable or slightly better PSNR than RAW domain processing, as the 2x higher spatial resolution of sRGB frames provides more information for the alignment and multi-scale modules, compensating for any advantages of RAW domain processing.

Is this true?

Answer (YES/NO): NO